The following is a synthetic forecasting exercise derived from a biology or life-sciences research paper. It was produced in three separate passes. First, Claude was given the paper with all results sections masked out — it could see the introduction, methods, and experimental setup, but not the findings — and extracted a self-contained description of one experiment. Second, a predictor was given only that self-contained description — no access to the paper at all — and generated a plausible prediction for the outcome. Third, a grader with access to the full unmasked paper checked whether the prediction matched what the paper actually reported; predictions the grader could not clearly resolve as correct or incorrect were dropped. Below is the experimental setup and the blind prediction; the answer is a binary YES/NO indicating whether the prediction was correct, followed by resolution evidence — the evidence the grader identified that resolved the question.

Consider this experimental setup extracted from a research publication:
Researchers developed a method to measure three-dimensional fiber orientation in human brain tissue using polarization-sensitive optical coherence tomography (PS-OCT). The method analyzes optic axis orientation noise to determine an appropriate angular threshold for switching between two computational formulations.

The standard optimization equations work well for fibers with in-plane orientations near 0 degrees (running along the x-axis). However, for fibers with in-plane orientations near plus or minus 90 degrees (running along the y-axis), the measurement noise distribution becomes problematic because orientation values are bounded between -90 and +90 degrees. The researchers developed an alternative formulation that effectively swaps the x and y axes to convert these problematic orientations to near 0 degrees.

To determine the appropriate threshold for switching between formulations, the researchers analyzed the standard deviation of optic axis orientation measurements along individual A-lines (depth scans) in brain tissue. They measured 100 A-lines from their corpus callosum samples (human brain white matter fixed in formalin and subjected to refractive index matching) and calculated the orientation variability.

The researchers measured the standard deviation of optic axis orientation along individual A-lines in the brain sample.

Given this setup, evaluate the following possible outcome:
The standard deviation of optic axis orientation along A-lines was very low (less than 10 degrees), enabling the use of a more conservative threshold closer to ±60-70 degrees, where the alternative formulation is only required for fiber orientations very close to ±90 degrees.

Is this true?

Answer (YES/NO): NO